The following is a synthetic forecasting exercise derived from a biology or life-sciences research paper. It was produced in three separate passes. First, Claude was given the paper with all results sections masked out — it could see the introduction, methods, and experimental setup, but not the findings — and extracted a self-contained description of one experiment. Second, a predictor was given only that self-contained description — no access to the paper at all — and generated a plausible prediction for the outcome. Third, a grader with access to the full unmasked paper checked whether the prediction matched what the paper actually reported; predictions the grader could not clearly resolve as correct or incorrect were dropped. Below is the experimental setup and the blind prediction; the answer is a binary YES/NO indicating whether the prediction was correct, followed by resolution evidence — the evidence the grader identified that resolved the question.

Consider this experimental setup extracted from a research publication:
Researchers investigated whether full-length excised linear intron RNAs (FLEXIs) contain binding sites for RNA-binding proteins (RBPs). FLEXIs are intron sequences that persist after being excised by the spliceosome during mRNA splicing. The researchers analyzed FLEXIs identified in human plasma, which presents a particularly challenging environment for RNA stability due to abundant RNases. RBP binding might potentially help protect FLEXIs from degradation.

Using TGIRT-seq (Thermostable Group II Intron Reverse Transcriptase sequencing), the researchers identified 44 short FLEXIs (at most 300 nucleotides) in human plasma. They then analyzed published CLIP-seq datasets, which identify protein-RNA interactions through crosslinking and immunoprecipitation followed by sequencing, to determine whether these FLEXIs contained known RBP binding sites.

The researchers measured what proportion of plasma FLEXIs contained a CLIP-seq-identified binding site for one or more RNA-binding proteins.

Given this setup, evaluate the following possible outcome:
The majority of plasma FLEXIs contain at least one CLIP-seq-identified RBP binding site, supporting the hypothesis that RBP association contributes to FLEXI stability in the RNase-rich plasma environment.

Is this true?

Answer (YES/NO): NO